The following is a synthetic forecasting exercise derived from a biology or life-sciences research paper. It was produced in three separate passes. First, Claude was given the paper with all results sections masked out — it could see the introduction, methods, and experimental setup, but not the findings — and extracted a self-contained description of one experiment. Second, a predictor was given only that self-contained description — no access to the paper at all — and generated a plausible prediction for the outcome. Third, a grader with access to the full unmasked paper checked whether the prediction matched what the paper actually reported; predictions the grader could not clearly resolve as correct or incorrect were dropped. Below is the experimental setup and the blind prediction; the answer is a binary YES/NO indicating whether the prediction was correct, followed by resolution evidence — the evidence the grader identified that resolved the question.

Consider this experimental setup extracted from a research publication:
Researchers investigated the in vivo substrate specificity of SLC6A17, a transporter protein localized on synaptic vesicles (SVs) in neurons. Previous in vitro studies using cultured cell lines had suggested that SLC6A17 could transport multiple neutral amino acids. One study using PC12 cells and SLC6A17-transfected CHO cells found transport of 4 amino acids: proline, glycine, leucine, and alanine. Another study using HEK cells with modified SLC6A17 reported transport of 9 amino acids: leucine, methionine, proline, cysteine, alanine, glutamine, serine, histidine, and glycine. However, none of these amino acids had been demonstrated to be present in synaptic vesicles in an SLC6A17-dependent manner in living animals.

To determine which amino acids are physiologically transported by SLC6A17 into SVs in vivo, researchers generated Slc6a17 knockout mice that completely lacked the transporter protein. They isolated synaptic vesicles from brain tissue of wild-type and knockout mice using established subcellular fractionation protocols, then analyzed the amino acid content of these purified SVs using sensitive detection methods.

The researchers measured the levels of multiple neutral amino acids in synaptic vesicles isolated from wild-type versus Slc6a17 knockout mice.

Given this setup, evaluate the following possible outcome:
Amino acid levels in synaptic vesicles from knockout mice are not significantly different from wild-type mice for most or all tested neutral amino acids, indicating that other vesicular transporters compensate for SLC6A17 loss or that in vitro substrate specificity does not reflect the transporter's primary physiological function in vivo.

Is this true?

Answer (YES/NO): NO